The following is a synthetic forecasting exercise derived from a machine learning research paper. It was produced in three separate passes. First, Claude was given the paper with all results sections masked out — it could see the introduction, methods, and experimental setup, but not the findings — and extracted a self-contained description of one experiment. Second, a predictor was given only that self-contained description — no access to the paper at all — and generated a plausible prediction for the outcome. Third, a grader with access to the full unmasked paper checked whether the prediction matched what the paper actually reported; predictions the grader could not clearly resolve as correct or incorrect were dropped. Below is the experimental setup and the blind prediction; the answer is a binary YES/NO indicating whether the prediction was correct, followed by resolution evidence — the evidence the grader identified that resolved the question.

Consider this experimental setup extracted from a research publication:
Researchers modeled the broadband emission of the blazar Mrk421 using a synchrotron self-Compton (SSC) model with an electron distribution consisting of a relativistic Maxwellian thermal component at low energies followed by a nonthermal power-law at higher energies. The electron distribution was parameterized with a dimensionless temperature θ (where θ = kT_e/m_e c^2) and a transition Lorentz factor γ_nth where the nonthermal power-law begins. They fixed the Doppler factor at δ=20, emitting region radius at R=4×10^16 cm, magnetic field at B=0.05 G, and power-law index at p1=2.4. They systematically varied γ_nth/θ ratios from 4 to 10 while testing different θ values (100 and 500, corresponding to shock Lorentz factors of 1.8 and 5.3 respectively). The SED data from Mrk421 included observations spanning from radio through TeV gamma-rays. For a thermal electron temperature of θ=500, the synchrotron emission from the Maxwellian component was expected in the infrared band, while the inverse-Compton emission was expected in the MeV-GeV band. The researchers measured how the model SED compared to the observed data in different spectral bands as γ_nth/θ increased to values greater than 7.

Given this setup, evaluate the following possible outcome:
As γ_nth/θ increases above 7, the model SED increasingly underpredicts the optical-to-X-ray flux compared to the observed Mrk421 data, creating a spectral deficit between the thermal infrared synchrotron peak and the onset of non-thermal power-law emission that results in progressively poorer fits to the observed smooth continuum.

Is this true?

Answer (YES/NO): NO